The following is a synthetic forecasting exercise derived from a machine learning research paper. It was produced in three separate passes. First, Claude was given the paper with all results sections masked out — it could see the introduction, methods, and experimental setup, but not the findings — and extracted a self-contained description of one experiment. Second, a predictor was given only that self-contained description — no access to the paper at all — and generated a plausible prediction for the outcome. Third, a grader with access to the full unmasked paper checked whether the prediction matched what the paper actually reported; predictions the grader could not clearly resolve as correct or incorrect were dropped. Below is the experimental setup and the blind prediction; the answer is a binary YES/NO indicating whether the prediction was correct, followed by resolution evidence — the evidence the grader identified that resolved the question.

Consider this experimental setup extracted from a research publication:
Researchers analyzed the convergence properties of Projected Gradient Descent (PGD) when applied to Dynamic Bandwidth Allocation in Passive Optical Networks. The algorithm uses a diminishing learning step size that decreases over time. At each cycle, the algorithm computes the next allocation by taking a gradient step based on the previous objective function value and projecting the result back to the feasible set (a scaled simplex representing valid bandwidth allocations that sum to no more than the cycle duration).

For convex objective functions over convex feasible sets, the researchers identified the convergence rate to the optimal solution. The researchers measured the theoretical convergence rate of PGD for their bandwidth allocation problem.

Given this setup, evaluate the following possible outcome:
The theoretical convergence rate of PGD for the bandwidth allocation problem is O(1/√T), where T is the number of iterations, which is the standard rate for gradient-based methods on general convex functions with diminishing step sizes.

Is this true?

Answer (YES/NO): YES